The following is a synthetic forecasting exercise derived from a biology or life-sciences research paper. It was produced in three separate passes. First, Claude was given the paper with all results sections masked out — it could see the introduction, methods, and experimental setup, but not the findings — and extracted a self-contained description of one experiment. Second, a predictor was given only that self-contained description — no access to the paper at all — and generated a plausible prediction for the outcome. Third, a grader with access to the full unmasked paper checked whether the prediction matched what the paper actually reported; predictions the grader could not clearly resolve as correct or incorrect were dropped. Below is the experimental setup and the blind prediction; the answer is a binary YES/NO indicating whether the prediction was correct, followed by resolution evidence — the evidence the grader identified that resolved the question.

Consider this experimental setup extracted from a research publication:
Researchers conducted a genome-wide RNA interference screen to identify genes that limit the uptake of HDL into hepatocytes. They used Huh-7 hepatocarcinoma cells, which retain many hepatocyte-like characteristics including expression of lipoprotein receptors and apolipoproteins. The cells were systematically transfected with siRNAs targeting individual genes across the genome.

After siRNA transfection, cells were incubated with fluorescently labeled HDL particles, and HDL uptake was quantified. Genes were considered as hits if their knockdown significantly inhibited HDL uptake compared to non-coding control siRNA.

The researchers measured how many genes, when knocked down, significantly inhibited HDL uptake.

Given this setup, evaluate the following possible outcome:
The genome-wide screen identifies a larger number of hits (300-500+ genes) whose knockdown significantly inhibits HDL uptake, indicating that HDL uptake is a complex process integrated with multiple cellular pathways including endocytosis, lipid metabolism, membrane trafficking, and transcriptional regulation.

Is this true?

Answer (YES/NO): NO